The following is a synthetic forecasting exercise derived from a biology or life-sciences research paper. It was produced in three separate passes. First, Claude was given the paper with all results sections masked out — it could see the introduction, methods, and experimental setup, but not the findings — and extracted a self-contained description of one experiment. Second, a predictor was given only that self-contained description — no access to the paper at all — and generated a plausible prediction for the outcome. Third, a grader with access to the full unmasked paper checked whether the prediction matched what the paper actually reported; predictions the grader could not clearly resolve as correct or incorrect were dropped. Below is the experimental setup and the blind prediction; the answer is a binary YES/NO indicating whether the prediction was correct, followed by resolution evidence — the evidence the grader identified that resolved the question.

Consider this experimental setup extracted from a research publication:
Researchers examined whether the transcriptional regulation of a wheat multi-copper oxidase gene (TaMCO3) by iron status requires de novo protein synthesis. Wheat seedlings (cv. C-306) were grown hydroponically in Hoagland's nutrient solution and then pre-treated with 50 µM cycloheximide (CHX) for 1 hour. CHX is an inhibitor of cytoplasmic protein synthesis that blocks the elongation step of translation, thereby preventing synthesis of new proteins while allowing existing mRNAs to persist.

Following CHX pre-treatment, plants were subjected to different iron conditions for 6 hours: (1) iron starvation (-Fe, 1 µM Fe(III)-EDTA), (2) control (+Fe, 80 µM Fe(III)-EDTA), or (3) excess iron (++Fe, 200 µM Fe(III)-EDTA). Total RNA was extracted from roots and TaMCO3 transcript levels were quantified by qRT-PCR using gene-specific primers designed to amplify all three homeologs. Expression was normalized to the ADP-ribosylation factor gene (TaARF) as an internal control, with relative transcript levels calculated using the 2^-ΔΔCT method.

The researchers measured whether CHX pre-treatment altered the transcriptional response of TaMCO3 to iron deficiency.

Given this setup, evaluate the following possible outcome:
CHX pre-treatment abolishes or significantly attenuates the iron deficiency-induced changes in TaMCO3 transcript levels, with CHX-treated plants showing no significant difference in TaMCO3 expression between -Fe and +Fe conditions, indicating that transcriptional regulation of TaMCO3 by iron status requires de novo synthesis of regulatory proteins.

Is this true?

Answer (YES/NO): NO